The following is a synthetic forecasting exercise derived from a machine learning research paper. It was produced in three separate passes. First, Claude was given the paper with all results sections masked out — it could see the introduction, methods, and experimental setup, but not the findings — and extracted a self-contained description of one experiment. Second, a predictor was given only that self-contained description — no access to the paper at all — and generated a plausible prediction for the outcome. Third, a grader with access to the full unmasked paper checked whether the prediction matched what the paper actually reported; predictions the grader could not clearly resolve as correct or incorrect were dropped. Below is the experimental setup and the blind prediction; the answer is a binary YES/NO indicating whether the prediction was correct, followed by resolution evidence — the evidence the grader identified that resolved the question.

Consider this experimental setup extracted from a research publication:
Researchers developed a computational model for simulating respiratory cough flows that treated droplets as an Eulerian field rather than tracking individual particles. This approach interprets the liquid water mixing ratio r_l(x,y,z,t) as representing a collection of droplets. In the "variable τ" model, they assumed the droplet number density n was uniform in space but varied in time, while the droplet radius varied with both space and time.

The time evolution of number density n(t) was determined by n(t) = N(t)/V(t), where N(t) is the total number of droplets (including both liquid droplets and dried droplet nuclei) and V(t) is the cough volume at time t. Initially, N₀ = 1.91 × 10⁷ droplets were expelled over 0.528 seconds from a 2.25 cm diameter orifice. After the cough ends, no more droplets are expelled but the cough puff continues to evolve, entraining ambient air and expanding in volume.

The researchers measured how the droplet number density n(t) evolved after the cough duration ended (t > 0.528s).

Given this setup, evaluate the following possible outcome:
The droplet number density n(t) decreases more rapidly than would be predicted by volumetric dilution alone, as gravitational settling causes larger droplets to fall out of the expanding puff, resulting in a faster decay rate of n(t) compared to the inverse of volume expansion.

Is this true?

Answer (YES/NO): NO